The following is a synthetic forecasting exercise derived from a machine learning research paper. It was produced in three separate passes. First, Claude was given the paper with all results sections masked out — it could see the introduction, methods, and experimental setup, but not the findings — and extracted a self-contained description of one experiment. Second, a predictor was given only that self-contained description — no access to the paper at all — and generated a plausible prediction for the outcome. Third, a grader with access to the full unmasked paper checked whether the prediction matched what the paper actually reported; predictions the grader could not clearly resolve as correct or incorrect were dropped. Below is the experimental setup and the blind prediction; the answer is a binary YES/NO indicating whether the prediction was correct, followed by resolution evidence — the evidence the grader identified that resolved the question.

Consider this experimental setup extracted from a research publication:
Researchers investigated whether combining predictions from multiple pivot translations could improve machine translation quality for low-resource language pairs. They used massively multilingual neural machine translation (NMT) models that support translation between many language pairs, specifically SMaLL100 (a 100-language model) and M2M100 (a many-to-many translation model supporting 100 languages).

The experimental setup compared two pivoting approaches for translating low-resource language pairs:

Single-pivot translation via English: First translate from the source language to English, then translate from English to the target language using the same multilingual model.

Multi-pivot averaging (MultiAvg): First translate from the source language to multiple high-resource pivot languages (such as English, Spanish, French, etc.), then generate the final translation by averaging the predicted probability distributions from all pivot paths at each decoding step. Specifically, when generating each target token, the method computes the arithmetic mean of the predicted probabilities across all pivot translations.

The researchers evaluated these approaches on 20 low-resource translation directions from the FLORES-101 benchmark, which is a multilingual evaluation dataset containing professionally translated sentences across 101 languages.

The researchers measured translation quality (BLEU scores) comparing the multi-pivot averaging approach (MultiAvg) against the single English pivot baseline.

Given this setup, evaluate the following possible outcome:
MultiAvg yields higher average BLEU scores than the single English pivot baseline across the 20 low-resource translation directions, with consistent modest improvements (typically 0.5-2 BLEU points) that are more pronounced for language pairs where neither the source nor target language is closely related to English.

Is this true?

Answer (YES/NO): NO